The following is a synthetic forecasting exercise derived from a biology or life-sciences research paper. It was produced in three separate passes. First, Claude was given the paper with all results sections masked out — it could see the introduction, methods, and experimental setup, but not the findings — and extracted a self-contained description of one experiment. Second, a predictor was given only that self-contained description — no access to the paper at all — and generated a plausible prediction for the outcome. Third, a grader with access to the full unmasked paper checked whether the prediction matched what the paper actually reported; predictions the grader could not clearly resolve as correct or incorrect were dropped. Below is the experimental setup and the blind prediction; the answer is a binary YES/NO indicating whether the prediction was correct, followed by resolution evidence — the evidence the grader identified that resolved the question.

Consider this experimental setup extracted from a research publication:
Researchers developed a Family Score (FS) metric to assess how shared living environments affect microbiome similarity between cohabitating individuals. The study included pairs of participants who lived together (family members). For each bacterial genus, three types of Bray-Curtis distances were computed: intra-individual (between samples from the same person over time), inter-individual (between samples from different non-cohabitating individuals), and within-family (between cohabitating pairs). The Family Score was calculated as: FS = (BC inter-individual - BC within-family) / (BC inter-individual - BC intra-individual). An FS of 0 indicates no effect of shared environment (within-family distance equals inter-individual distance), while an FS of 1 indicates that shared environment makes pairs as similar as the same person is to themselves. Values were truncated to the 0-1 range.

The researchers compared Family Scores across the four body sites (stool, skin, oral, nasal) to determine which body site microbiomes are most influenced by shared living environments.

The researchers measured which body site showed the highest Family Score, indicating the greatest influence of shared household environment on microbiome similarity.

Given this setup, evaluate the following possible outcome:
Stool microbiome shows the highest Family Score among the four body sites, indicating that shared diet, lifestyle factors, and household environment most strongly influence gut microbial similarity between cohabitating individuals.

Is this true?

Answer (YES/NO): NO